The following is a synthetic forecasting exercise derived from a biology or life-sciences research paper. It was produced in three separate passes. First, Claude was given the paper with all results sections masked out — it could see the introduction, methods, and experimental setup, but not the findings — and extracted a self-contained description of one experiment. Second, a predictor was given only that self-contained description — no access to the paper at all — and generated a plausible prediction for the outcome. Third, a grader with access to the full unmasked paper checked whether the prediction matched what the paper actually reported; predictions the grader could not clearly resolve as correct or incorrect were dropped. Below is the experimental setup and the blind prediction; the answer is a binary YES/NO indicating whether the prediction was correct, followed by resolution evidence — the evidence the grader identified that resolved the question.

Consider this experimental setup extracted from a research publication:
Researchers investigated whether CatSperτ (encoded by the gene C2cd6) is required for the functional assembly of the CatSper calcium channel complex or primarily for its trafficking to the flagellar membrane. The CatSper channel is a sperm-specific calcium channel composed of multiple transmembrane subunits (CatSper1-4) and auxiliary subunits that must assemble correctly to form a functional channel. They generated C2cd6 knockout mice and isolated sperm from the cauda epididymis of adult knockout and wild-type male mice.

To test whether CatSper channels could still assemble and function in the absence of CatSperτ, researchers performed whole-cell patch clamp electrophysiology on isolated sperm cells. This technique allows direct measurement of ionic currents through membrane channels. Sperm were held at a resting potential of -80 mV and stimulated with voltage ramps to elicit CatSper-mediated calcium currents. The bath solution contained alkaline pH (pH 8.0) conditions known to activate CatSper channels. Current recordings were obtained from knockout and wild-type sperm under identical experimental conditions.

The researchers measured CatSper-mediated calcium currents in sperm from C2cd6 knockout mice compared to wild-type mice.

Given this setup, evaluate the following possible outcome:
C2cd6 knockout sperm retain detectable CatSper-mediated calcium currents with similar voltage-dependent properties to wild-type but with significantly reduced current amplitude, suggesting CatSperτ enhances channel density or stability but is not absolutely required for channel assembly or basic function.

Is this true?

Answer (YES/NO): YES